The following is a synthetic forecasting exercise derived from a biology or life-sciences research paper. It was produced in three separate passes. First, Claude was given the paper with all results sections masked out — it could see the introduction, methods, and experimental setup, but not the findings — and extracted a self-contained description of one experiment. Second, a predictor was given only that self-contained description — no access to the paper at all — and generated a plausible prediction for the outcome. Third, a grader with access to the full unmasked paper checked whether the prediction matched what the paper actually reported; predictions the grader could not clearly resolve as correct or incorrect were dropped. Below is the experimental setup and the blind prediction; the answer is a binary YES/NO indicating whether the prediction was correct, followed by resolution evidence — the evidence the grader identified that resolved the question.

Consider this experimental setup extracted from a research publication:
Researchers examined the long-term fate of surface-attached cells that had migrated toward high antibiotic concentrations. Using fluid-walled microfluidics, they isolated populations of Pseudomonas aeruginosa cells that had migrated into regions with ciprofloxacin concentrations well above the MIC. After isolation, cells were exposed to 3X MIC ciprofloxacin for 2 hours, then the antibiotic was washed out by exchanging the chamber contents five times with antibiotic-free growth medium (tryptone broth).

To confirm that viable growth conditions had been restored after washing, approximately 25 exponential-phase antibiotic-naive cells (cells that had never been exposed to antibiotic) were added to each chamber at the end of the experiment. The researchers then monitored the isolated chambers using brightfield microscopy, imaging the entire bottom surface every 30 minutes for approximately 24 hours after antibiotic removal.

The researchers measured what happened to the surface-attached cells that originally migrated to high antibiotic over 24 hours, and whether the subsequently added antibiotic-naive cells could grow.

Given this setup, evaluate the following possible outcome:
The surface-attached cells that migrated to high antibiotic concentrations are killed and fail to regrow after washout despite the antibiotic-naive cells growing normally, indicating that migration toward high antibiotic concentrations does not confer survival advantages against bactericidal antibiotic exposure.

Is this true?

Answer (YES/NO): YES